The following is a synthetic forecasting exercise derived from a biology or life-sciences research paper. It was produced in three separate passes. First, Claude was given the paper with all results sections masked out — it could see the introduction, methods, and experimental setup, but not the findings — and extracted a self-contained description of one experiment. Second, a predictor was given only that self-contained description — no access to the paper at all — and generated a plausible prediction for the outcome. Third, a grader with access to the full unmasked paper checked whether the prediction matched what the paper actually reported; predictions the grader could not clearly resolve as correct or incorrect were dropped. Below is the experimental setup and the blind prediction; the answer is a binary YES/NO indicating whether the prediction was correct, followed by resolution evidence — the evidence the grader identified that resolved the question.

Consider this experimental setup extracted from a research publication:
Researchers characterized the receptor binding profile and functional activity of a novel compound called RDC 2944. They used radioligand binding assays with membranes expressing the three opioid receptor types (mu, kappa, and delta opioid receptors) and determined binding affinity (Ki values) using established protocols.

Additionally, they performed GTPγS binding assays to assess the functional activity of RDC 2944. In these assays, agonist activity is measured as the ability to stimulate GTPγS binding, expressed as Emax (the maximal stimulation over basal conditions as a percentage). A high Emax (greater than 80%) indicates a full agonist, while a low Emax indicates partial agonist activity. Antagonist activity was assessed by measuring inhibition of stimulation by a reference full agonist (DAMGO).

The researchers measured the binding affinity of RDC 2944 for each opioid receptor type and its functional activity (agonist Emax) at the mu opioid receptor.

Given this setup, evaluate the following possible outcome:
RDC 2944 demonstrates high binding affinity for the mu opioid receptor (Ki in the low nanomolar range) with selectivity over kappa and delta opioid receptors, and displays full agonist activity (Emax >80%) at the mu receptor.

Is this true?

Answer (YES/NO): NO